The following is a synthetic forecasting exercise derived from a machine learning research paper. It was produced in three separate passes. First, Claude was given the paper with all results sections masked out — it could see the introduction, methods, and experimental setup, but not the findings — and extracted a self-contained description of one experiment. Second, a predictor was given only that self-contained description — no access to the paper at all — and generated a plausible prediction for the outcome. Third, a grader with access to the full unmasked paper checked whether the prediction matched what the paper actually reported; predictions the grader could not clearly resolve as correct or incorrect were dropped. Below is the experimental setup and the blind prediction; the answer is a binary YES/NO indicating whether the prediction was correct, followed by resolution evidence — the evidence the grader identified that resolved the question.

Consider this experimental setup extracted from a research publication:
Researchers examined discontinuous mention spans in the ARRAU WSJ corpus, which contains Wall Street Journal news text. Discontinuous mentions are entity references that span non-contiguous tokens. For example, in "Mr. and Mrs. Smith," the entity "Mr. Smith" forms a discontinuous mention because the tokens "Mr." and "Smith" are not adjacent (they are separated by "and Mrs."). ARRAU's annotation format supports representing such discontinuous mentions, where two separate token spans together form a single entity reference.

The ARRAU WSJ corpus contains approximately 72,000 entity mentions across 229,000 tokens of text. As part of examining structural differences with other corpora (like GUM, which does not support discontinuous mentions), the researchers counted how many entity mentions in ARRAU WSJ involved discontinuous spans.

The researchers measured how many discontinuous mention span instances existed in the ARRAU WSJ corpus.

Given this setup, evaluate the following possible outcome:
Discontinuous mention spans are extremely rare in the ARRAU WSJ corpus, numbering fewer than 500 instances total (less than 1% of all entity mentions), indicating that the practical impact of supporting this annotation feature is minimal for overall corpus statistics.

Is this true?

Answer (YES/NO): NO